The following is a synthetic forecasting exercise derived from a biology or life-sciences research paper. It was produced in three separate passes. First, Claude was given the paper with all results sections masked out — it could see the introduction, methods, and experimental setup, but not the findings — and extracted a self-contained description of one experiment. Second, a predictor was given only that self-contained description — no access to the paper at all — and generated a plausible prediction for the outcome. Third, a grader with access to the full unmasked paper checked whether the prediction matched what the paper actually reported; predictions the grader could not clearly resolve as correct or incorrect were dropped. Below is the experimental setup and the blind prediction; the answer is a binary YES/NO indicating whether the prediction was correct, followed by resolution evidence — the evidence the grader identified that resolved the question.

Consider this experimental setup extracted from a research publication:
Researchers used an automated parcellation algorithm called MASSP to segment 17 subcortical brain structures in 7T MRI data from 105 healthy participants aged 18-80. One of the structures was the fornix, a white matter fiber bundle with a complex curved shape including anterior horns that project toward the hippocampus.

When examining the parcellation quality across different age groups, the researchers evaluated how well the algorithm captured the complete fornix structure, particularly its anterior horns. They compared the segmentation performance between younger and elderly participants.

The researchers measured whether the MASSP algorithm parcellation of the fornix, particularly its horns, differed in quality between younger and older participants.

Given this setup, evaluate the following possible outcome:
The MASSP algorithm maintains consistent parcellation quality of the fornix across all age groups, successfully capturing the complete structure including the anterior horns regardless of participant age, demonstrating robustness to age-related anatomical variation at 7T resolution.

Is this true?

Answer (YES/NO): NO